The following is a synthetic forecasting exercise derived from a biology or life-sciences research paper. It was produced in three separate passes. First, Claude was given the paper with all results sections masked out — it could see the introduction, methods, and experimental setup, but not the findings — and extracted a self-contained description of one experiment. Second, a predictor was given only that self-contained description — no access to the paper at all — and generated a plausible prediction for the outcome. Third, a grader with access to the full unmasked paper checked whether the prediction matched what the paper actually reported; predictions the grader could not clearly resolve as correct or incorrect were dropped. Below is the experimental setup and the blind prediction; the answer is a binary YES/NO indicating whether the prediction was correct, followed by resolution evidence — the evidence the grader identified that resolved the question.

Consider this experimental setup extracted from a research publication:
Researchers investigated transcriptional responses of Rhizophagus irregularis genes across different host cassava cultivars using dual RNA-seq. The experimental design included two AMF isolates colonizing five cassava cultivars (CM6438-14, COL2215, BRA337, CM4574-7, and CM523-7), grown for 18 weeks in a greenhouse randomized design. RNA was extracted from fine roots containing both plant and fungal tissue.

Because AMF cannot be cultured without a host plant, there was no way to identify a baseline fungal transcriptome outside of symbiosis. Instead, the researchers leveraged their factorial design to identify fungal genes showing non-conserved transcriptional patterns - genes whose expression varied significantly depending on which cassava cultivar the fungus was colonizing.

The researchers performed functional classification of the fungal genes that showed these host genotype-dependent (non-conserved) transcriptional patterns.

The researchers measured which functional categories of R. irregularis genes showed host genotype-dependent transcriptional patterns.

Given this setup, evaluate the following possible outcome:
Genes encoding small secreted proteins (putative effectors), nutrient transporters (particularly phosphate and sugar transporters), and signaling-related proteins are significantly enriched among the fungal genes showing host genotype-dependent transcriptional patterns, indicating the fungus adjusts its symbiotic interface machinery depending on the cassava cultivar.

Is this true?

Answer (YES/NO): NO